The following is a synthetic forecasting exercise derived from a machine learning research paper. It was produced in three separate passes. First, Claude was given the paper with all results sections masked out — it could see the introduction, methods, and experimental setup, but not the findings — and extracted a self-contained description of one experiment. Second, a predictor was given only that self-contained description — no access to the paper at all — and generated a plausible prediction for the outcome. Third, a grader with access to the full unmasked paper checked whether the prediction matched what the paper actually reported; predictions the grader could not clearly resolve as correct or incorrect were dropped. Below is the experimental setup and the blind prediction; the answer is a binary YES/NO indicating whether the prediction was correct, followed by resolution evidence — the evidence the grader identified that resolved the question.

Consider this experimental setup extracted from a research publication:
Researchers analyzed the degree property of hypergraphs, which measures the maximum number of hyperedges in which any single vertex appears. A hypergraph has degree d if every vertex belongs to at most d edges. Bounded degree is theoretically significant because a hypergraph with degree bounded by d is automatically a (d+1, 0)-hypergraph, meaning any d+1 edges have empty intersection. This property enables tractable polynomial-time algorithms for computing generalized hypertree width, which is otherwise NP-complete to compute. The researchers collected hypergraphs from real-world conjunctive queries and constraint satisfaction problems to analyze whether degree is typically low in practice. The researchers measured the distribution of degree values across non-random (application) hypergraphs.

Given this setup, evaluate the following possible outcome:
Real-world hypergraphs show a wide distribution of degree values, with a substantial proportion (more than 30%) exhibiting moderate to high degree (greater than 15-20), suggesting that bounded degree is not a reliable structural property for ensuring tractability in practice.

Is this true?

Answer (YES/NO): NO